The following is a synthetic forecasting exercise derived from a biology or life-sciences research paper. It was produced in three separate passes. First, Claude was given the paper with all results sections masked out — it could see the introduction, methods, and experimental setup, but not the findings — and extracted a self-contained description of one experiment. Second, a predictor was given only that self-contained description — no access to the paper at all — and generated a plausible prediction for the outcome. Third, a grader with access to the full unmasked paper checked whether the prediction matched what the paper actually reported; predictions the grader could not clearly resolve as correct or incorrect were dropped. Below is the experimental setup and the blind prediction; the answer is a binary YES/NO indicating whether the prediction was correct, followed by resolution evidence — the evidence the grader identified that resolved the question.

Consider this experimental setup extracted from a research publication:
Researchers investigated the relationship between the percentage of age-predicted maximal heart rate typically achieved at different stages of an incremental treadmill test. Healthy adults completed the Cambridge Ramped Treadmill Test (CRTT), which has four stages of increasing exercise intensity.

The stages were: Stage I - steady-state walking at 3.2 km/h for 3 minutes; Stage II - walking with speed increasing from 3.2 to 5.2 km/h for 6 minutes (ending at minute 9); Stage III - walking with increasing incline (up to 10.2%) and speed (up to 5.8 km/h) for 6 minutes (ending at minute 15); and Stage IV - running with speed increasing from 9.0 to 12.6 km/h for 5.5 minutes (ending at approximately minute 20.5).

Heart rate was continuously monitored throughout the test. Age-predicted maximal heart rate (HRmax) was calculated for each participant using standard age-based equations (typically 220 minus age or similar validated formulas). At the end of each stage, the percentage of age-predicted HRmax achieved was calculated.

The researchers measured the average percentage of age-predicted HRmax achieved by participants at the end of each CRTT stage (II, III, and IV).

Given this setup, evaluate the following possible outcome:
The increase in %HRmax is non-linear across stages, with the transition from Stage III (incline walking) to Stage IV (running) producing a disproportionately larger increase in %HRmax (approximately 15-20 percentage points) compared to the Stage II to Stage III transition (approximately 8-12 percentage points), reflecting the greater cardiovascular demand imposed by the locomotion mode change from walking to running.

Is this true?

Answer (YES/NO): NO